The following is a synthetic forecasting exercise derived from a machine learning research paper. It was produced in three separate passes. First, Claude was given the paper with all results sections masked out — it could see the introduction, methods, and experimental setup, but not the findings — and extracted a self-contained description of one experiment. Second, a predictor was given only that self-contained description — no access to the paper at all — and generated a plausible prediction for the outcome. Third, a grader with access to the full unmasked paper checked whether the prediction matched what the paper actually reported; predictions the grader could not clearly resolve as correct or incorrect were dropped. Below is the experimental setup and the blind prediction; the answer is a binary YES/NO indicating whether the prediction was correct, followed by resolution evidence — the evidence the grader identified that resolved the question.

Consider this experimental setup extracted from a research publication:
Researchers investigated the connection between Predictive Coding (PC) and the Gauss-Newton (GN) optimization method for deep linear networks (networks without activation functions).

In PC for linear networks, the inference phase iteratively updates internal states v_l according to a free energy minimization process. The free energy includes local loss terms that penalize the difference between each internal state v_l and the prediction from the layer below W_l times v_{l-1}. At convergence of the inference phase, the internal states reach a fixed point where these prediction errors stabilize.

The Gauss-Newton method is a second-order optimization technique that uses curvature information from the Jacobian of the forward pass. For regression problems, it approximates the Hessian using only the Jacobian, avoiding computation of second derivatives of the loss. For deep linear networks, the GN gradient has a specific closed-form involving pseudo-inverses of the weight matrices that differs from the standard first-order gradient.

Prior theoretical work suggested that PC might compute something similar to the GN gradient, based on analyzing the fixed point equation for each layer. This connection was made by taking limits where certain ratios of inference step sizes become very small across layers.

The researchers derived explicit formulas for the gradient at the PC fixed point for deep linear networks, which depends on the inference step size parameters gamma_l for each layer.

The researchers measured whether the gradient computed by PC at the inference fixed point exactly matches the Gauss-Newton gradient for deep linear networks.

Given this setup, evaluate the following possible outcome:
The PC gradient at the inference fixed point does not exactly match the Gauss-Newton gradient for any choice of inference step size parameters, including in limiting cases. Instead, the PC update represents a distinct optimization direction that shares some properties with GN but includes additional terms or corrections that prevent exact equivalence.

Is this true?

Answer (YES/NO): NO